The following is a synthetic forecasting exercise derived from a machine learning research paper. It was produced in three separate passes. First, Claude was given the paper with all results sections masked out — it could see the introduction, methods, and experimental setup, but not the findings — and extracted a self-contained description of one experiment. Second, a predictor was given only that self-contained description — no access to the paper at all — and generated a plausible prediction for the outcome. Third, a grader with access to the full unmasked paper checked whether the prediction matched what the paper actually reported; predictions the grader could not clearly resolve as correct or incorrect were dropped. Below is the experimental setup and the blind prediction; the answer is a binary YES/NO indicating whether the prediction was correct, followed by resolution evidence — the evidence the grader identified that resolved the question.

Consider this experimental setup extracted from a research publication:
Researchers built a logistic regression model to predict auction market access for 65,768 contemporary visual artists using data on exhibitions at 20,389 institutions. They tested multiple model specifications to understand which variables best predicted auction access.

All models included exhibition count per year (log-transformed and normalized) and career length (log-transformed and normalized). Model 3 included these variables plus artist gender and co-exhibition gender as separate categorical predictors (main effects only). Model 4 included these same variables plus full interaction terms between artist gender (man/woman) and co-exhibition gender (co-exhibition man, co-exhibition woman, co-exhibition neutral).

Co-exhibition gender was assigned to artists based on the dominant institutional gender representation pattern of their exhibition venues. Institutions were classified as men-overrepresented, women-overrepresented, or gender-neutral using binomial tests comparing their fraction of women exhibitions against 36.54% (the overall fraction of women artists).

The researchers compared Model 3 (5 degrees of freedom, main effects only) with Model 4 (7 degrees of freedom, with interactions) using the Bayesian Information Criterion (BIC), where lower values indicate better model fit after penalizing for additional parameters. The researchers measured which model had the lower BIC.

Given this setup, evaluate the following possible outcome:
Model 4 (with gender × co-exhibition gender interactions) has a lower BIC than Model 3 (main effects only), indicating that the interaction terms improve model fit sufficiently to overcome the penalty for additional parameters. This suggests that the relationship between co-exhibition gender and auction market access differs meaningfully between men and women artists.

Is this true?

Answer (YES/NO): NO